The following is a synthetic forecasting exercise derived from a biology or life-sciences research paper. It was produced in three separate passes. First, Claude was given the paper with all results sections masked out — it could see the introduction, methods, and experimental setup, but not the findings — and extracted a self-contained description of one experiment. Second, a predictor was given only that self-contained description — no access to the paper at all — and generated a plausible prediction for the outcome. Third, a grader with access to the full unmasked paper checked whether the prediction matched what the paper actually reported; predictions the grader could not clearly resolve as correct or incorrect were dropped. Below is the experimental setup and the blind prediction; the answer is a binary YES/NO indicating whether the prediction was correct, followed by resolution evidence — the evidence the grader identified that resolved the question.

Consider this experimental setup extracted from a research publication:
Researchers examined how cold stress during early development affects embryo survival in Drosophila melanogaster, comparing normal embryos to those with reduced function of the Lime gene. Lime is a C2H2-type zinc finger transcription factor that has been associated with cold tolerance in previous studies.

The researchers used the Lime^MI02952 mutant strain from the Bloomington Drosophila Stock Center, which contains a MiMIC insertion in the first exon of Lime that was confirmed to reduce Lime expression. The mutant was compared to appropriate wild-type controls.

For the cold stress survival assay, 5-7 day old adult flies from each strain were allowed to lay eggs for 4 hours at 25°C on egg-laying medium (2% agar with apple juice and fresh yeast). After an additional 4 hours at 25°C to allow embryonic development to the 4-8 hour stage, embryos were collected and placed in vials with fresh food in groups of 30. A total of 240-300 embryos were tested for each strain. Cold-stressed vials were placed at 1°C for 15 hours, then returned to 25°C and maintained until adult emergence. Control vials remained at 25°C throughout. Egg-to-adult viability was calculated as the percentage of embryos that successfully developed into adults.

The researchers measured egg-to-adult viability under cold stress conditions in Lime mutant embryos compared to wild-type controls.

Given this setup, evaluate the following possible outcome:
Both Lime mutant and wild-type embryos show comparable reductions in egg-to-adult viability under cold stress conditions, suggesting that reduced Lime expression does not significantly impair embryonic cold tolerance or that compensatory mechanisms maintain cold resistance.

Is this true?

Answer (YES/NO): NO